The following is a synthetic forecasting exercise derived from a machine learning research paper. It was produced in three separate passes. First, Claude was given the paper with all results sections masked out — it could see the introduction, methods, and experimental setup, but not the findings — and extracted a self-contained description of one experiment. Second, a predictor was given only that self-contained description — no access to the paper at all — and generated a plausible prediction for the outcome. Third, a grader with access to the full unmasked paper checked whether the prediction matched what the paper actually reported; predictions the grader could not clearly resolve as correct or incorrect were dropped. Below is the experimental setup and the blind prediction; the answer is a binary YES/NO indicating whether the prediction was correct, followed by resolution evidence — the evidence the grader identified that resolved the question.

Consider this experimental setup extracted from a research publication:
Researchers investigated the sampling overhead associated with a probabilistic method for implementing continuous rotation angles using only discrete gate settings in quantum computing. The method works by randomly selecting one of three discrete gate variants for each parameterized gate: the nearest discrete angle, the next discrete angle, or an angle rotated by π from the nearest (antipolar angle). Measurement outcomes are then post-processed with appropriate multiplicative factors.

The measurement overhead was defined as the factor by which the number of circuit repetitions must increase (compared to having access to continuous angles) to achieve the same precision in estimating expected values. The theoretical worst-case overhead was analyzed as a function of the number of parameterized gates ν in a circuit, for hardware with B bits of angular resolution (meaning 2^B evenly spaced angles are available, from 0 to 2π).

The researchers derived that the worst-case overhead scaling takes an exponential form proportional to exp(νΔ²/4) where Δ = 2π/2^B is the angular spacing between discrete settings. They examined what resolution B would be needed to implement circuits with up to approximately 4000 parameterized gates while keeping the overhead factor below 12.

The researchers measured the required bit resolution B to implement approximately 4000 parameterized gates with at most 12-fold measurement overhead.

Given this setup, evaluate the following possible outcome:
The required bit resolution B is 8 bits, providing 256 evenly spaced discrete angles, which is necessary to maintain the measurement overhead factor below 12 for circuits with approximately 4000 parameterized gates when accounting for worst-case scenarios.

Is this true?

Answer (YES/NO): NO